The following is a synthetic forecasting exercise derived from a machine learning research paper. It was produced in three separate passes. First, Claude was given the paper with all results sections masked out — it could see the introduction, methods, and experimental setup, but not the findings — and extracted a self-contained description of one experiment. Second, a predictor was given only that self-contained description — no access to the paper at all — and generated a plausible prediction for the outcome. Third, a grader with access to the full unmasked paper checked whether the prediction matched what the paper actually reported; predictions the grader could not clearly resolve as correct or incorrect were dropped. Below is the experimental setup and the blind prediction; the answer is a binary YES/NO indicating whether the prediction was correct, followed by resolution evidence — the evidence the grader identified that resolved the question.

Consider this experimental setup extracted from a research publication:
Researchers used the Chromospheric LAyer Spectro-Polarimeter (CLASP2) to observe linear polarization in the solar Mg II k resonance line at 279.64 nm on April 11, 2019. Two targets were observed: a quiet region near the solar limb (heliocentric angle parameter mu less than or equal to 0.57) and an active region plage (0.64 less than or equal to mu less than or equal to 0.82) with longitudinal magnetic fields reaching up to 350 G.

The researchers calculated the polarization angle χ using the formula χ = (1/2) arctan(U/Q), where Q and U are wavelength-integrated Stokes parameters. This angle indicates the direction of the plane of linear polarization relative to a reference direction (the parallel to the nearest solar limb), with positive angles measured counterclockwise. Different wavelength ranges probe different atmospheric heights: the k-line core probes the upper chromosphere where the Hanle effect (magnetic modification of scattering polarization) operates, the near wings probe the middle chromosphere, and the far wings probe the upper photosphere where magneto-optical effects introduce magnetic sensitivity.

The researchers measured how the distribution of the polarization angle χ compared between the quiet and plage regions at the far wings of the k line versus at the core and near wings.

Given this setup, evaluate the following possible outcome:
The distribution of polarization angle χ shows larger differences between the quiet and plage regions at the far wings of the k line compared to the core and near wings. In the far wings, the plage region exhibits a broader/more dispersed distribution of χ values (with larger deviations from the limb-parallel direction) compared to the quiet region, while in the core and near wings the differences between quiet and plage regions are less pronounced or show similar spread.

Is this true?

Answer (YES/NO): NO